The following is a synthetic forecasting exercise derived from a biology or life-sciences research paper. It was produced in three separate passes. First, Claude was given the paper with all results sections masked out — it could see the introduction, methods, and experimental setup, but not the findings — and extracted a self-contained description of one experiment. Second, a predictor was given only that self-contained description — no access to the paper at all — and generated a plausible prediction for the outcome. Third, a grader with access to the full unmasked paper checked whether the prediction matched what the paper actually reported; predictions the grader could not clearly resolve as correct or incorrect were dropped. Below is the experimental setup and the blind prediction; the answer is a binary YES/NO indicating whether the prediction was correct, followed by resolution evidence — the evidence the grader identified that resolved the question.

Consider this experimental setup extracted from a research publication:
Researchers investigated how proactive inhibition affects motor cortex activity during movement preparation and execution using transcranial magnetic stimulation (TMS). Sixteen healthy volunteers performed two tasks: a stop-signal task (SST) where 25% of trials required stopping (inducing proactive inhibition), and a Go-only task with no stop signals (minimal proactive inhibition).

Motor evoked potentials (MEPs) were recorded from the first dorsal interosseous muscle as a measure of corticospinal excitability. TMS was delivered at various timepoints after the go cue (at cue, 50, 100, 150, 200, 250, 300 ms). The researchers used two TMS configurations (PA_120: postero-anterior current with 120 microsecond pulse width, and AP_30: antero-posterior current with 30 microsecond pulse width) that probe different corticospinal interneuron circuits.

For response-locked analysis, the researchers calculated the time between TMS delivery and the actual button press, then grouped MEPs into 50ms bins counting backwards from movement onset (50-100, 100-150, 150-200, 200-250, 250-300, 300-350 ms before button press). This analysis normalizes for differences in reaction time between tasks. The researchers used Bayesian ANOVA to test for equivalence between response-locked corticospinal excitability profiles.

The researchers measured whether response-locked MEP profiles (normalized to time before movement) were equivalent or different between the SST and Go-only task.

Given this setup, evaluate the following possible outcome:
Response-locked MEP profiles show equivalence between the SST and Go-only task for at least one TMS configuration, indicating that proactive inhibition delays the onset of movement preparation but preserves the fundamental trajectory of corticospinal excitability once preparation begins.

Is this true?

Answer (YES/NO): YES